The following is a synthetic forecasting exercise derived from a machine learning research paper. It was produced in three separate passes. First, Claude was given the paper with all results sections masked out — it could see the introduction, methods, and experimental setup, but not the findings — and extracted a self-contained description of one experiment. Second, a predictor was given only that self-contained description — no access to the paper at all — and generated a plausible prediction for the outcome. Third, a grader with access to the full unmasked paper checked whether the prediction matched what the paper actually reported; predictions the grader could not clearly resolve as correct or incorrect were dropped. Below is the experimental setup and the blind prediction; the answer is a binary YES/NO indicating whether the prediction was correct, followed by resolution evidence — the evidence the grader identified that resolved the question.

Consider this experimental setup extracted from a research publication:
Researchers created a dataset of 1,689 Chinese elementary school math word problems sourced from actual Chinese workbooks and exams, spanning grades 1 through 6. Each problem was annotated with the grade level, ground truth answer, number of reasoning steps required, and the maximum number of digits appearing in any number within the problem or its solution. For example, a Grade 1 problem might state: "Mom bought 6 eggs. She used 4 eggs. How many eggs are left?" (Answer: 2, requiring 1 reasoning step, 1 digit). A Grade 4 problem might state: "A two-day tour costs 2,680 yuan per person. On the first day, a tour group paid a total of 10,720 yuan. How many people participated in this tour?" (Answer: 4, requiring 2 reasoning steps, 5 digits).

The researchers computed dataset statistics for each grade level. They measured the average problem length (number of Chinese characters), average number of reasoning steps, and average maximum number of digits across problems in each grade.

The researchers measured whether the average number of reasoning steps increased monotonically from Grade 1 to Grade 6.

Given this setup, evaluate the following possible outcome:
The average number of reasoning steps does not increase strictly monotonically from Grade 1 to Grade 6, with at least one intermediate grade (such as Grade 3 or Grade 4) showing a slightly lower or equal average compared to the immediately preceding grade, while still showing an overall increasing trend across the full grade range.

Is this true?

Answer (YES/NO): NO